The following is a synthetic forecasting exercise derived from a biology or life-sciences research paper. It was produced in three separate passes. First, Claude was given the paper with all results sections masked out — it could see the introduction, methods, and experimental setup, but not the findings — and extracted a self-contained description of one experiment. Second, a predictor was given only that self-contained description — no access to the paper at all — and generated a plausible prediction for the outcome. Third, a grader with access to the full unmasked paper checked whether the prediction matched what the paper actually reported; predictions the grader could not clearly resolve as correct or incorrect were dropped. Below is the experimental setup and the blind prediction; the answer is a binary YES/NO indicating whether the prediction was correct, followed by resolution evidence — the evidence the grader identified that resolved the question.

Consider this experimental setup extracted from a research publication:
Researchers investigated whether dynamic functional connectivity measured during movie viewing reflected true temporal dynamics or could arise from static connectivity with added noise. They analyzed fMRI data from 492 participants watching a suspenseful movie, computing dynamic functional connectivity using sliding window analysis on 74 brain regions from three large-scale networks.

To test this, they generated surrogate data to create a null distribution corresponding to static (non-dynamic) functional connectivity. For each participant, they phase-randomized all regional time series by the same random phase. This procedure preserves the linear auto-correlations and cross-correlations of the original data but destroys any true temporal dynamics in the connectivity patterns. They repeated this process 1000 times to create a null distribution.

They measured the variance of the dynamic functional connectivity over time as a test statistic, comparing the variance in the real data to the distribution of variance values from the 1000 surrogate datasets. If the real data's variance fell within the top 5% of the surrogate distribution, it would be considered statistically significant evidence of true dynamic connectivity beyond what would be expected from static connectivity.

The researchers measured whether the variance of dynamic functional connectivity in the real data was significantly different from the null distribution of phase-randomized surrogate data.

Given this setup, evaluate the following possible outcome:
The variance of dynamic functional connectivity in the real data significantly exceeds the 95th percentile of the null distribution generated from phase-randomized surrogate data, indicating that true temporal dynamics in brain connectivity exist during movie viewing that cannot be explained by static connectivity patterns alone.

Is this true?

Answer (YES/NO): YES